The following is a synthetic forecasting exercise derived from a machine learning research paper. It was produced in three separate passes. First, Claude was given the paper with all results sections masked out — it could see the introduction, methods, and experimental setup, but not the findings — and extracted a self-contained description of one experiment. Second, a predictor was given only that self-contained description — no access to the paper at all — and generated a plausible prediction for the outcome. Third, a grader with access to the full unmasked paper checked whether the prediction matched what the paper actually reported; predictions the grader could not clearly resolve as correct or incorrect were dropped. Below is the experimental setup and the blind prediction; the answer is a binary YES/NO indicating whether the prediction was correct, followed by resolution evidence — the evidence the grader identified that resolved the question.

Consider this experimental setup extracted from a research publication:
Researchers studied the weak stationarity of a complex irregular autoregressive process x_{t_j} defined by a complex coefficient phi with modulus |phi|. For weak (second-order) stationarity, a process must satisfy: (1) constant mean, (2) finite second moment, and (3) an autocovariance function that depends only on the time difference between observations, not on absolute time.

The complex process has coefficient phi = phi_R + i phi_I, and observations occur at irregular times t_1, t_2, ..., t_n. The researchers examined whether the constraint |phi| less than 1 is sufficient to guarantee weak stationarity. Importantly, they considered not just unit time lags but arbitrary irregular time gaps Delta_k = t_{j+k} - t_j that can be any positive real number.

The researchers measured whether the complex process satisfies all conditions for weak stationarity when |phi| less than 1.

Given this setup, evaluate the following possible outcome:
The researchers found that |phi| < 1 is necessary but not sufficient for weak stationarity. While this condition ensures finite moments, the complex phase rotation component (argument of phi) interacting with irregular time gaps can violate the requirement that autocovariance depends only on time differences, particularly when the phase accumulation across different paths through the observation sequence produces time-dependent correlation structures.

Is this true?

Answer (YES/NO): NO